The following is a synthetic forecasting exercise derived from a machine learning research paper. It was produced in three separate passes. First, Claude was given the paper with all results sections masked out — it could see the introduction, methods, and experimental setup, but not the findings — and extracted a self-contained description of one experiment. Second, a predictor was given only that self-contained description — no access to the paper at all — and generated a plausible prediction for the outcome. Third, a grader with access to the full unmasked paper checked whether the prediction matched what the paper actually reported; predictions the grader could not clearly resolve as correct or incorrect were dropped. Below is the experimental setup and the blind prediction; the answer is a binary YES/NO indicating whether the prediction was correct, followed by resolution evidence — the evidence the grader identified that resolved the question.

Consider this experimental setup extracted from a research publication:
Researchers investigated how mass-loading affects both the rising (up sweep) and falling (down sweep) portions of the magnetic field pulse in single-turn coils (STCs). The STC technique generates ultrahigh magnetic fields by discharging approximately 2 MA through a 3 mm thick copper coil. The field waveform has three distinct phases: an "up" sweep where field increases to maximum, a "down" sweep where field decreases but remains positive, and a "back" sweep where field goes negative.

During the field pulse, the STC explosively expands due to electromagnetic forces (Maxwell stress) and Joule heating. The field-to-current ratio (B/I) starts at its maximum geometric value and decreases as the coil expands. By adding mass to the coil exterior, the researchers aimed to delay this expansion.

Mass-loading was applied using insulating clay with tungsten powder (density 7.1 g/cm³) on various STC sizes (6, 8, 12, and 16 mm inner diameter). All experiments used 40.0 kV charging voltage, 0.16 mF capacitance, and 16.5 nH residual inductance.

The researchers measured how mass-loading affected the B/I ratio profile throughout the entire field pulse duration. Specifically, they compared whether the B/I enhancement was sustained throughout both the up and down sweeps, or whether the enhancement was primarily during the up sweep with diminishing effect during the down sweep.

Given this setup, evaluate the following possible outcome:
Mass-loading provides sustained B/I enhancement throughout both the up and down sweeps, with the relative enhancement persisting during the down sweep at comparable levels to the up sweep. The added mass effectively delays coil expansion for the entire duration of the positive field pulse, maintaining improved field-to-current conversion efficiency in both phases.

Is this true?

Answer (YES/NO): YES